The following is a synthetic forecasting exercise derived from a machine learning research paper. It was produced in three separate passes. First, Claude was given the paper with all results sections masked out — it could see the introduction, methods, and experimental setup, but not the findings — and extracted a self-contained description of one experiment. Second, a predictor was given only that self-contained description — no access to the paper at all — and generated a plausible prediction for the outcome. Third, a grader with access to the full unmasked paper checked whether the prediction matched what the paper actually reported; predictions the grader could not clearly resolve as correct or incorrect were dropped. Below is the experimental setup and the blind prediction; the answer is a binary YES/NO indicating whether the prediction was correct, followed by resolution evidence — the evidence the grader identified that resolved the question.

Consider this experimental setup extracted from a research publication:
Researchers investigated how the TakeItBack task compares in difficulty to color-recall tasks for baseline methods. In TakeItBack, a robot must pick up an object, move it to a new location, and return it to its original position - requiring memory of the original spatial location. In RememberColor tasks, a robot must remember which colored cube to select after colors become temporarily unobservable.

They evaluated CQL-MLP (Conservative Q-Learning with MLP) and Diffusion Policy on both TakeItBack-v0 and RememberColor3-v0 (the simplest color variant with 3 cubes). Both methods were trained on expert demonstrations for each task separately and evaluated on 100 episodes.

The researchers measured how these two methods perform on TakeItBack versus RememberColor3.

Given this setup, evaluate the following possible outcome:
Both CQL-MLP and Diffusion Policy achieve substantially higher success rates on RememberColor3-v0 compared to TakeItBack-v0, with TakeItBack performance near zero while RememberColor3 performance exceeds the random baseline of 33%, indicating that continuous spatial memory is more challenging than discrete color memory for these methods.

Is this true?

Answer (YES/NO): NO